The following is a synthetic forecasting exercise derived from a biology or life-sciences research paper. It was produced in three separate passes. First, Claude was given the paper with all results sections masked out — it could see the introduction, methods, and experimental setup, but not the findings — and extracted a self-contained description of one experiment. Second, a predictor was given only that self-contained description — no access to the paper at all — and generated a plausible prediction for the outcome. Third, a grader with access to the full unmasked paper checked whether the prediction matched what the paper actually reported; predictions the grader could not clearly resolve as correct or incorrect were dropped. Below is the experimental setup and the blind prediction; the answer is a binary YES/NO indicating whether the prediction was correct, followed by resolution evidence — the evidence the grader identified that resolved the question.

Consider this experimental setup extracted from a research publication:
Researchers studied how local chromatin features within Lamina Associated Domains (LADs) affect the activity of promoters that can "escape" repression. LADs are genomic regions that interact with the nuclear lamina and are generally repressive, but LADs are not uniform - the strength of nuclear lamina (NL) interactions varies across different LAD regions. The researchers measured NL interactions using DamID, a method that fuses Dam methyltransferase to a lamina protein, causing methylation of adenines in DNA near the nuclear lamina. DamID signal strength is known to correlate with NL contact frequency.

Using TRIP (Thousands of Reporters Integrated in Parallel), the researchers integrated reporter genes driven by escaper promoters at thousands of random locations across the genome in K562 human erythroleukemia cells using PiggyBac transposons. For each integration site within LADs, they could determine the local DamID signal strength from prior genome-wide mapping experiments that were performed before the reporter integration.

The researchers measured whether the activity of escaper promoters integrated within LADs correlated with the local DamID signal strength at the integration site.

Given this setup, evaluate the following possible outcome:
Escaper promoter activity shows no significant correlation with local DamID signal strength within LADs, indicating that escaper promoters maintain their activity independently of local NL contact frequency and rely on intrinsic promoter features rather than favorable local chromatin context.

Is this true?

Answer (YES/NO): NO